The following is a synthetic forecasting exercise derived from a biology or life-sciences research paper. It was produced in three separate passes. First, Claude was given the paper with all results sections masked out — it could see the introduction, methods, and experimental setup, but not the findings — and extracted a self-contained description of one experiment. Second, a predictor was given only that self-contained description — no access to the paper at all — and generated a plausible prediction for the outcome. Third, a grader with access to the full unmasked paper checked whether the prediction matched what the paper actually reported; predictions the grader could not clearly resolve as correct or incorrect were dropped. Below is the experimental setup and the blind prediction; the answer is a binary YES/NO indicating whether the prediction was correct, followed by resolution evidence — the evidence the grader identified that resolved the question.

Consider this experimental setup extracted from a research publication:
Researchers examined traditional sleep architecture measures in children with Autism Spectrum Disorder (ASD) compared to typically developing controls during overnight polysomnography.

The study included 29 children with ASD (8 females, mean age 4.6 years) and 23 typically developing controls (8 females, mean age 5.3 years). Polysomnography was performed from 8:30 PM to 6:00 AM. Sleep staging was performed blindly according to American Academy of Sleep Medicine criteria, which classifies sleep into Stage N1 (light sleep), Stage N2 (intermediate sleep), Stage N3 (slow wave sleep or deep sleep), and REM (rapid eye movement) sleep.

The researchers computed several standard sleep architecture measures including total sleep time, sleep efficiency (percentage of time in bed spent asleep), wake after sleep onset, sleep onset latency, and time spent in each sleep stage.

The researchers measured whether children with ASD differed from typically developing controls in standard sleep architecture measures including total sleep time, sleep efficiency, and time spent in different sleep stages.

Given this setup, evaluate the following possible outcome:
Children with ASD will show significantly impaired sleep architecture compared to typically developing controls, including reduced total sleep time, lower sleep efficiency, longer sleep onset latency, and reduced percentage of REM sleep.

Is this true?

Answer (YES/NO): NO